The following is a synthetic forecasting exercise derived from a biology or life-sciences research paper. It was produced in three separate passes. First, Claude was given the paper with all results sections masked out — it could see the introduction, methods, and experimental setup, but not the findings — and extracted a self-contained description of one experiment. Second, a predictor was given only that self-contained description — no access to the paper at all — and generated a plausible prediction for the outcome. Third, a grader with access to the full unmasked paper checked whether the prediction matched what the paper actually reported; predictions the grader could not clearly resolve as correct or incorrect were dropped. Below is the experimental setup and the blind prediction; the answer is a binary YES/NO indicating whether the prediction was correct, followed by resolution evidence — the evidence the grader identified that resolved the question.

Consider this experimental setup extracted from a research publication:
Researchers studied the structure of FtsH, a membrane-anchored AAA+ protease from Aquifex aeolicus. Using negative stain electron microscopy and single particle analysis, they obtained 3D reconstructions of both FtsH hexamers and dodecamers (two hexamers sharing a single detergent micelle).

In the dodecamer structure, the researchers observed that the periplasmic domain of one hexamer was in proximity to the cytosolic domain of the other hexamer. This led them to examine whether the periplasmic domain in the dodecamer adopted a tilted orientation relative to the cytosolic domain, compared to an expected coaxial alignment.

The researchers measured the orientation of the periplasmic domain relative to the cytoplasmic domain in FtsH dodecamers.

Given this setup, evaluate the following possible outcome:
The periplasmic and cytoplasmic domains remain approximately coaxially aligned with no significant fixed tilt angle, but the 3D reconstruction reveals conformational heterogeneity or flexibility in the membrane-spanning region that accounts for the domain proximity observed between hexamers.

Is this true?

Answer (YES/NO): NO